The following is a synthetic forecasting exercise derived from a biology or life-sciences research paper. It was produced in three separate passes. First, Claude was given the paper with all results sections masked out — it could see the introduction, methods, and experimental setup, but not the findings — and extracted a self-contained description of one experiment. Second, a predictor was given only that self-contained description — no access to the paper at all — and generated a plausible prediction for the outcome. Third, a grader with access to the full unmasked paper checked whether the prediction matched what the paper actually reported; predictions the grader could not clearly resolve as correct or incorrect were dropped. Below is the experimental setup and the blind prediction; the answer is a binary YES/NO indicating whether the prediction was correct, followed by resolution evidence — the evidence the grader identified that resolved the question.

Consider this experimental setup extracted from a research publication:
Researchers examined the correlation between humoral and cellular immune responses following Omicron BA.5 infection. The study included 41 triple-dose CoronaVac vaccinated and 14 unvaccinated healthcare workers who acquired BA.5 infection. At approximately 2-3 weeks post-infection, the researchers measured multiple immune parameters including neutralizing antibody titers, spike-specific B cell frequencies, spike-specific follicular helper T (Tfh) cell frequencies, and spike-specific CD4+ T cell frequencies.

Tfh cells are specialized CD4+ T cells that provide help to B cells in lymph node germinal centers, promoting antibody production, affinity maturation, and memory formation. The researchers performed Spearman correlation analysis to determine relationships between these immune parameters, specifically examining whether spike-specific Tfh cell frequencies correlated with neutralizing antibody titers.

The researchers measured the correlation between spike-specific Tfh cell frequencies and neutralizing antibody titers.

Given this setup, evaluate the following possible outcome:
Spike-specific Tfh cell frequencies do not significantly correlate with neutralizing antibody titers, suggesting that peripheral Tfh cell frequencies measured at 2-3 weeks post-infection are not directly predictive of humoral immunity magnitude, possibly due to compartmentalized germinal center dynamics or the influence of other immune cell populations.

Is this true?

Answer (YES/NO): NO